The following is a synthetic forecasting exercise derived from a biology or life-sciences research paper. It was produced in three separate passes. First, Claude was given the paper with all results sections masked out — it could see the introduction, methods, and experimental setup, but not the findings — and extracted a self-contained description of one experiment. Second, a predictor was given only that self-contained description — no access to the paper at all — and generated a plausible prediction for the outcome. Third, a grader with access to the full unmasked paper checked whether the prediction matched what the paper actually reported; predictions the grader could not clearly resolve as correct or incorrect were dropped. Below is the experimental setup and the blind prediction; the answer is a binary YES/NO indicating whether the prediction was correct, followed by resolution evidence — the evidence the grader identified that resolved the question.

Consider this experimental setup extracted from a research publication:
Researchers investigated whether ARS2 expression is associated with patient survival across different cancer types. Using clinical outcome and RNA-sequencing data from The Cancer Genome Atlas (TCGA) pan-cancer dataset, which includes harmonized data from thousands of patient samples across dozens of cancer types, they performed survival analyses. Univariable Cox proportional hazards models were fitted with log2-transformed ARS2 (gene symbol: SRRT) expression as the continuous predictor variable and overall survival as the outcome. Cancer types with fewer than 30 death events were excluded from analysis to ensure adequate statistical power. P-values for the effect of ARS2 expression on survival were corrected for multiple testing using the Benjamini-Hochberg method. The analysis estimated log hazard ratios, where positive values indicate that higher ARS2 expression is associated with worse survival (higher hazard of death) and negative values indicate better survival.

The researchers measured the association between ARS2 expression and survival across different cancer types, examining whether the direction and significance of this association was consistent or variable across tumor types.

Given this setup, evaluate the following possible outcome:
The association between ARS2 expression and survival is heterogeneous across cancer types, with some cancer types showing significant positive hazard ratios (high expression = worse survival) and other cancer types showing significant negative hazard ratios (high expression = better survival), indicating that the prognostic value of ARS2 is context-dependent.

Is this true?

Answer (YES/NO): YES